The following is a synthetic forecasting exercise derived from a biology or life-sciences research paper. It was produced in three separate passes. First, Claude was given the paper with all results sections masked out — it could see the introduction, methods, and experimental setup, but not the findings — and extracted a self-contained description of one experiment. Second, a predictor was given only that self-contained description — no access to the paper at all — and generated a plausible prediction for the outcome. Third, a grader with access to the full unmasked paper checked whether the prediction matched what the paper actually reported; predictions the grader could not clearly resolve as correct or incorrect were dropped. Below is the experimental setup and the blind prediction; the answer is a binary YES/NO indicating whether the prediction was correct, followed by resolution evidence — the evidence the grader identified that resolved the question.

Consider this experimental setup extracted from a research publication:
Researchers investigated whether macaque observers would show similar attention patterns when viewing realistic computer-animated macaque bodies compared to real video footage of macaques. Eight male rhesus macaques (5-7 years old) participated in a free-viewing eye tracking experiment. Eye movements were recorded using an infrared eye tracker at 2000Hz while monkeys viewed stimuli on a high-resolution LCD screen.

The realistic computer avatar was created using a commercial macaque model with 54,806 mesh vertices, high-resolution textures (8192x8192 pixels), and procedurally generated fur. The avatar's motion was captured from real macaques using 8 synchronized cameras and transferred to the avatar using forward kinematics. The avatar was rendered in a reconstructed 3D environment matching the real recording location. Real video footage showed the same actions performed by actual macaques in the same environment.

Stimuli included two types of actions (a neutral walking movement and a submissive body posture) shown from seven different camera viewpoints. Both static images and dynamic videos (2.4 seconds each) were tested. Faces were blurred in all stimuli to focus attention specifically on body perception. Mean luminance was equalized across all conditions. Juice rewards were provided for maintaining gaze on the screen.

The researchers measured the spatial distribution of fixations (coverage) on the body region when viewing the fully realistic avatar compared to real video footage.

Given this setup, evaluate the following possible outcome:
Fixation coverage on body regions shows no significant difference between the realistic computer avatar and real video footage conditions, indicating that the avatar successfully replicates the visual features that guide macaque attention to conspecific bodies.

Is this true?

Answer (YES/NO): YES